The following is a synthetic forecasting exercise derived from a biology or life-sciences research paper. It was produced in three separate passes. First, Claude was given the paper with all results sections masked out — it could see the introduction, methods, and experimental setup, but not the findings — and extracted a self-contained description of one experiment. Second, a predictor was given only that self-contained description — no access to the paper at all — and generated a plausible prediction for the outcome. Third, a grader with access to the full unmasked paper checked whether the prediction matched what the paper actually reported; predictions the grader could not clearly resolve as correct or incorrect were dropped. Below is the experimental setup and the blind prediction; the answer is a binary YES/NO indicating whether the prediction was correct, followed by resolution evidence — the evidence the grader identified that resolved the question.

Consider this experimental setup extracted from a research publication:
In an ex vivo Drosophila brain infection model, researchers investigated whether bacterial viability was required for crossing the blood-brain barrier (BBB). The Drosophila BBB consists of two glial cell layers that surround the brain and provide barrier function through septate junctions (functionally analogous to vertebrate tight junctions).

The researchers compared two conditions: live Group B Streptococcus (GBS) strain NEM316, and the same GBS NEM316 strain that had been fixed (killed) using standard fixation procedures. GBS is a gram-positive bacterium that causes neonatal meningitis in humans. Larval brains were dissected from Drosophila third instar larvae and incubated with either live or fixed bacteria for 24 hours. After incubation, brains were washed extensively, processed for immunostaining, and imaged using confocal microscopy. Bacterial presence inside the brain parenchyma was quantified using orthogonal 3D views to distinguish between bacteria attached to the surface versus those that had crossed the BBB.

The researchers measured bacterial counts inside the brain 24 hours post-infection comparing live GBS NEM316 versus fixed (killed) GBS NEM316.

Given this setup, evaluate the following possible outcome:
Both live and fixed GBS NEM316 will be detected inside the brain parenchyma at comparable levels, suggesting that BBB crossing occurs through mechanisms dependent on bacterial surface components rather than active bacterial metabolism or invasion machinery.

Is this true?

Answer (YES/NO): NO